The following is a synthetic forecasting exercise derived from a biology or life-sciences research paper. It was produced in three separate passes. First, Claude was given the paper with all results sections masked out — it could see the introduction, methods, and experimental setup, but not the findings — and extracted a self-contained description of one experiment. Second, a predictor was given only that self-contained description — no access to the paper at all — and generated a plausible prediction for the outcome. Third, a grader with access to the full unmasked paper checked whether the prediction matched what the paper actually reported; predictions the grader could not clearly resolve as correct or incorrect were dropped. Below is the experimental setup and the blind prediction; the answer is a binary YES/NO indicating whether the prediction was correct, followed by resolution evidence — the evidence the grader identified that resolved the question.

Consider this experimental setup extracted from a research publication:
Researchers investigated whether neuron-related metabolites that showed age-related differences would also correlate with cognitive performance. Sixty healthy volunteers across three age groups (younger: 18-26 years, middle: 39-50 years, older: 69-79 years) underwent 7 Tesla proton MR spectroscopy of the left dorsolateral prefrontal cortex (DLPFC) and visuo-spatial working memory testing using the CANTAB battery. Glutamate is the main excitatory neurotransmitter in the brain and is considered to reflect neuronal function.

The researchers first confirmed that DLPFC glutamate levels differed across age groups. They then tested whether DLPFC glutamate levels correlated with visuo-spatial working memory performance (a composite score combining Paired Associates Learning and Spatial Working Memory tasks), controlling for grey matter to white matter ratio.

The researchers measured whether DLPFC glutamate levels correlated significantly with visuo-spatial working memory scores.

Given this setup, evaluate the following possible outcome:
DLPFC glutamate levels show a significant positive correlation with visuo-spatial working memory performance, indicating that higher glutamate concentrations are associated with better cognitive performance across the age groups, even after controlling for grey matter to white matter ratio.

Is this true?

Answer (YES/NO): NO